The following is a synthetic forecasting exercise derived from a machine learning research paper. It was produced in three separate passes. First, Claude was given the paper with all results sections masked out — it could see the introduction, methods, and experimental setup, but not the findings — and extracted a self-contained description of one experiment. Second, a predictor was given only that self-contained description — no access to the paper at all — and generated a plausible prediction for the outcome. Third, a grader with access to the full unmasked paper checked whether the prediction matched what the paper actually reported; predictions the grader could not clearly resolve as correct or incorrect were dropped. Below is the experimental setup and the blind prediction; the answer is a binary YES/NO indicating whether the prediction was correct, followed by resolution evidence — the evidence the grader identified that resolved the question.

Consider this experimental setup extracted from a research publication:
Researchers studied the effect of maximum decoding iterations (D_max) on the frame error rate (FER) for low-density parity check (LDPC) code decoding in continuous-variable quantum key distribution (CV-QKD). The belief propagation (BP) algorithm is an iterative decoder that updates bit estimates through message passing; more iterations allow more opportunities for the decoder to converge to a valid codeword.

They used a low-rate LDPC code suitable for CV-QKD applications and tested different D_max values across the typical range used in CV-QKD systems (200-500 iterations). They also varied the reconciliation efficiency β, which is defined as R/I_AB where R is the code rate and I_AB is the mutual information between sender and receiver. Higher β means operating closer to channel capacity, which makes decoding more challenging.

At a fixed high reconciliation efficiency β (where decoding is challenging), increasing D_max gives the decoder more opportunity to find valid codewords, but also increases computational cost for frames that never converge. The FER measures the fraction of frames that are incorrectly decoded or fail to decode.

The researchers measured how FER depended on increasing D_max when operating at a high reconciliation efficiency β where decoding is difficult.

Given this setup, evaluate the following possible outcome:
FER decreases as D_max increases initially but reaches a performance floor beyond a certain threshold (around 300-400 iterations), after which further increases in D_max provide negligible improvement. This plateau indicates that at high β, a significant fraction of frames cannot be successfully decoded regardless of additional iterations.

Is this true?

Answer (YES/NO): NO